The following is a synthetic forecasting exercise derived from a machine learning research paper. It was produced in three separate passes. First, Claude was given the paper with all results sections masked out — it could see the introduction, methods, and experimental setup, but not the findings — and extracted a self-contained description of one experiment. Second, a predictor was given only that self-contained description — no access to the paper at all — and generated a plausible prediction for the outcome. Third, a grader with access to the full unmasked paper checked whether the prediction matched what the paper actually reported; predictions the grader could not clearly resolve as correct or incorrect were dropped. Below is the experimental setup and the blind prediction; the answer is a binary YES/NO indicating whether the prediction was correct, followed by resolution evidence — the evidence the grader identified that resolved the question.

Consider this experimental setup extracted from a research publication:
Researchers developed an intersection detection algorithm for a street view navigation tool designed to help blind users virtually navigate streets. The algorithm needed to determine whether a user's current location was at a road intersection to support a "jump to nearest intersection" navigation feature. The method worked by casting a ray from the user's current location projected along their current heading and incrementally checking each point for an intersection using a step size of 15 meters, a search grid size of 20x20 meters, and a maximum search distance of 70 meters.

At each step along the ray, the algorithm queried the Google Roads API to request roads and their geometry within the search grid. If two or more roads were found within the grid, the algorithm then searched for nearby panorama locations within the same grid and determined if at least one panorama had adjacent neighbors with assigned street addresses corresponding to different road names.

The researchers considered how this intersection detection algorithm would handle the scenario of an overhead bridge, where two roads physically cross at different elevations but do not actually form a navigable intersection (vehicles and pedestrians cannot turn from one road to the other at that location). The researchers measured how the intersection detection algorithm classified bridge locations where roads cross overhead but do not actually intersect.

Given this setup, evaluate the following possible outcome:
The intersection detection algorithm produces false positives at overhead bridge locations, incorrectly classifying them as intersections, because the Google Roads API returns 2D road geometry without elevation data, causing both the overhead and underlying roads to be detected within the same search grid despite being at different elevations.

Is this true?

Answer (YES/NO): YES